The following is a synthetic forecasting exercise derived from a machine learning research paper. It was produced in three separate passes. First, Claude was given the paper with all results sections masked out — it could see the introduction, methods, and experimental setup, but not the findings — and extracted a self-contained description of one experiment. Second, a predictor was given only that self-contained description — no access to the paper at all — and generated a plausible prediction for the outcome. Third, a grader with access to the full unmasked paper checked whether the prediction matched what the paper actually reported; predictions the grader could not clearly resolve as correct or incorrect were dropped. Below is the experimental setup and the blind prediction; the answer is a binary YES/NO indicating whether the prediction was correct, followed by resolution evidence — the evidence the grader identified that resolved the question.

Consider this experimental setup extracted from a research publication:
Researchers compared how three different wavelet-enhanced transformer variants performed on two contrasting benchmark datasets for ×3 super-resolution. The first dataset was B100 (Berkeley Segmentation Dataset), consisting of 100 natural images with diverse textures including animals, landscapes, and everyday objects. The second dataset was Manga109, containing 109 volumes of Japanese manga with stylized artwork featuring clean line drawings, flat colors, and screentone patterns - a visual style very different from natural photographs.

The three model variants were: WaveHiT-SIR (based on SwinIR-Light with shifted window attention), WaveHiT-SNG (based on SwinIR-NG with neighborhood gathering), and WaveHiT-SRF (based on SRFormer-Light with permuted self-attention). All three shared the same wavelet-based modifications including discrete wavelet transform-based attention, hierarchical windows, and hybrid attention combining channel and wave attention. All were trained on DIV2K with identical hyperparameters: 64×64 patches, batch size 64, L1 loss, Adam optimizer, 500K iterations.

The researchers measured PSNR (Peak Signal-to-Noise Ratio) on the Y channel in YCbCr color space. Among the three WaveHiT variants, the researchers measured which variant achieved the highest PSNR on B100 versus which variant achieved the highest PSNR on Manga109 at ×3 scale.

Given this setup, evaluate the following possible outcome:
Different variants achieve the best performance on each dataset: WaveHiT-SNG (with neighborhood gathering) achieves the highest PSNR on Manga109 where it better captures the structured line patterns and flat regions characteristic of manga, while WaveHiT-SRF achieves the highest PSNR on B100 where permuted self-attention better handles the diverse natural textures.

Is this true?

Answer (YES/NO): YES